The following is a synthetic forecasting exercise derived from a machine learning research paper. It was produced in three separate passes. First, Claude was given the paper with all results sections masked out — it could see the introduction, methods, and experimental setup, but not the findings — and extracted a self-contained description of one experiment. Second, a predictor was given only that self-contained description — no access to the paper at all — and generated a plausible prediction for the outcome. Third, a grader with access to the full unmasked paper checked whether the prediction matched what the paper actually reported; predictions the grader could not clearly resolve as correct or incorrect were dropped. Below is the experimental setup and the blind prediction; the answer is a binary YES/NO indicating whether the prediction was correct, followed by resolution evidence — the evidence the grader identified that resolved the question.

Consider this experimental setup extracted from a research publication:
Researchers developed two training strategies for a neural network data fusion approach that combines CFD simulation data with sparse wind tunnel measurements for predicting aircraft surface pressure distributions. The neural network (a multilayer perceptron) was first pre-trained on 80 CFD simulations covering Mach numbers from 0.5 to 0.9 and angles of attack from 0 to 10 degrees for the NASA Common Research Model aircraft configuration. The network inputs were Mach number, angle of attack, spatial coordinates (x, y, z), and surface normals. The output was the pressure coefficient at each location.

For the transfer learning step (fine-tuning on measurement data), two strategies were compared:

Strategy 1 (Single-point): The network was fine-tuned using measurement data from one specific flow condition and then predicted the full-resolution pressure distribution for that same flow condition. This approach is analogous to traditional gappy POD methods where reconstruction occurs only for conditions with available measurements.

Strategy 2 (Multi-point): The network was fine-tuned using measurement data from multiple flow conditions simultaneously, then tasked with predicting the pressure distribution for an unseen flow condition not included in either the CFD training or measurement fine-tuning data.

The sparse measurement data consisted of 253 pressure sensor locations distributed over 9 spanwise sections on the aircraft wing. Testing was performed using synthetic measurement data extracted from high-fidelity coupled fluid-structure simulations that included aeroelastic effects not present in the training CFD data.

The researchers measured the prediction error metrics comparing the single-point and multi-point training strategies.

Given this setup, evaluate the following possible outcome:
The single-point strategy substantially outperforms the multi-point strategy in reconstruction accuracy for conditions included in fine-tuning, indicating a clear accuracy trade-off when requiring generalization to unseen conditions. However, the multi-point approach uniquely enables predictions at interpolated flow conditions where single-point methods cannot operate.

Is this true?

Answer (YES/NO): NO